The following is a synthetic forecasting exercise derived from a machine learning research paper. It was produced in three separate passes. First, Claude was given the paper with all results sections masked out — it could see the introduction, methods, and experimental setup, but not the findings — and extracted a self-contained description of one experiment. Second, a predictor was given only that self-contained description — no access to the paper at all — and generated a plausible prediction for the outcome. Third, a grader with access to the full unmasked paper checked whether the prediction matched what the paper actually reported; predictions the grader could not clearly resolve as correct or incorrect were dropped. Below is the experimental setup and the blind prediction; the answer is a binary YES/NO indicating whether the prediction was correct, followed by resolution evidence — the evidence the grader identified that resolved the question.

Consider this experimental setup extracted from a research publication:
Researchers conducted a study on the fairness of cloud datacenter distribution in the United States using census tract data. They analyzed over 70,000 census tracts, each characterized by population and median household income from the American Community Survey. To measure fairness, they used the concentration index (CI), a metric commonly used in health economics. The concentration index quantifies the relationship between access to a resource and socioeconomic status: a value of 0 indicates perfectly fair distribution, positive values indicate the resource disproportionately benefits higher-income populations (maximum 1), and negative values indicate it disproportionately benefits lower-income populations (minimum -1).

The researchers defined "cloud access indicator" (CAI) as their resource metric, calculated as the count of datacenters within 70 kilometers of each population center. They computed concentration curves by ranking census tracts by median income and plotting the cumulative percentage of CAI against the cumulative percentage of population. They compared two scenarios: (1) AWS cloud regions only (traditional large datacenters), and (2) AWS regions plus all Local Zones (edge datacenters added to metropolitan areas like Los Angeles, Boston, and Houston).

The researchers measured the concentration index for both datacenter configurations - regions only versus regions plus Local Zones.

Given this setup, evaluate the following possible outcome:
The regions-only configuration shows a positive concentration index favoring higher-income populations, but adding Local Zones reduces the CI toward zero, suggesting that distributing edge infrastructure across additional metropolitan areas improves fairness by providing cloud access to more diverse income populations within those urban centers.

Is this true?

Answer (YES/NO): YES